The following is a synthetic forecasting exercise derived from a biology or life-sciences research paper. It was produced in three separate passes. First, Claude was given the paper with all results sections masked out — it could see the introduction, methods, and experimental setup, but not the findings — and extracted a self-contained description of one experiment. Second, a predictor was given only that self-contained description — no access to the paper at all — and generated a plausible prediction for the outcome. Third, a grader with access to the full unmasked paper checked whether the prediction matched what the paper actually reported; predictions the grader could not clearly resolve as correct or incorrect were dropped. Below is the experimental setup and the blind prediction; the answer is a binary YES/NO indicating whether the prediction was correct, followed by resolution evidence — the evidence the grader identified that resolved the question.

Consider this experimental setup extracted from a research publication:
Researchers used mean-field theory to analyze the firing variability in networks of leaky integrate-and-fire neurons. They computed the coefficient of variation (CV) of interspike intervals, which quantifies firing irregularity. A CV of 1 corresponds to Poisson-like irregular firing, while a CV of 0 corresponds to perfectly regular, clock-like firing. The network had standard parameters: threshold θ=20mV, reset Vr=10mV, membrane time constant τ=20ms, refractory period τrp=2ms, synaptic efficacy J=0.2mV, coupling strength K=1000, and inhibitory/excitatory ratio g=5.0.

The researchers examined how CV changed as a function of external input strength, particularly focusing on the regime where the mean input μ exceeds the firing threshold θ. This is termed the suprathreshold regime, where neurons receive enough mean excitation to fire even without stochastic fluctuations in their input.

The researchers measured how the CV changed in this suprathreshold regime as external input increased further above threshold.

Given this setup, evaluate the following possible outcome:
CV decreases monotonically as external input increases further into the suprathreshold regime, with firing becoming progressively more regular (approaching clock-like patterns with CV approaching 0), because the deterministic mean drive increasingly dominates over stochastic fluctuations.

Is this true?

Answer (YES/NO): YES